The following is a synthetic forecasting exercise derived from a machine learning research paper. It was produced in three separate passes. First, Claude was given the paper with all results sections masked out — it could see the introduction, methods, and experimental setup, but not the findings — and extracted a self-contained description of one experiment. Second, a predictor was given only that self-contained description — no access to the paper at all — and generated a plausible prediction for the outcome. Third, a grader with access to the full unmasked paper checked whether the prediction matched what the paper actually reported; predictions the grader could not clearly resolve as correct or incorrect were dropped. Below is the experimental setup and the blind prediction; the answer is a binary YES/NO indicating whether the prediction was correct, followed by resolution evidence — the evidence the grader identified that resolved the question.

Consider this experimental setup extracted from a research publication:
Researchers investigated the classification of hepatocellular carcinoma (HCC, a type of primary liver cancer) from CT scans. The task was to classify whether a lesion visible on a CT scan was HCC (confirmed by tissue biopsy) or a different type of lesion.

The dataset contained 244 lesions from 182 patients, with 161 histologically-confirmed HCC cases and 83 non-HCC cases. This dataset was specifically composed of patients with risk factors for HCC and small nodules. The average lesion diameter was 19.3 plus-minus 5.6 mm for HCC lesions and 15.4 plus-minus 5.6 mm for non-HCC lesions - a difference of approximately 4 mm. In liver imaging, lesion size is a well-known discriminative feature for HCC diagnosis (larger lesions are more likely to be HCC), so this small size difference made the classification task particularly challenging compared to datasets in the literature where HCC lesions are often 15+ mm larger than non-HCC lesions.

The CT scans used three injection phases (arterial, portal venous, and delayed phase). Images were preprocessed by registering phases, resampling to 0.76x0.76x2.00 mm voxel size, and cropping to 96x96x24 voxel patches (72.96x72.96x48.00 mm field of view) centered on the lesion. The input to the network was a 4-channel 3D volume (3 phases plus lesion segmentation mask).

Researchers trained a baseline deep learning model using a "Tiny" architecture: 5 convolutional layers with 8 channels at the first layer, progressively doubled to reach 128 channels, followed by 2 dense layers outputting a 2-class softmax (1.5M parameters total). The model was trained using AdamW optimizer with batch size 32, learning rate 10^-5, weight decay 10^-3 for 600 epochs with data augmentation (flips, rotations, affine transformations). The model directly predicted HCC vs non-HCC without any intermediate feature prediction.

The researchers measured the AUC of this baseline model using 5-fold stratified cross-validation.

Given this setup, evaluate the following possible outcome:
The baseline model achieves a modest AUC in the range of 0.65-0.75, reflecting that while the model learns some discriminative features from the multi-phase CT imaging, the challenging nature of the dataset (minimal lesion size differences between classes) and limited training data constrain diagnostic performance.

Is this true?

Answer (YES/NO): YES